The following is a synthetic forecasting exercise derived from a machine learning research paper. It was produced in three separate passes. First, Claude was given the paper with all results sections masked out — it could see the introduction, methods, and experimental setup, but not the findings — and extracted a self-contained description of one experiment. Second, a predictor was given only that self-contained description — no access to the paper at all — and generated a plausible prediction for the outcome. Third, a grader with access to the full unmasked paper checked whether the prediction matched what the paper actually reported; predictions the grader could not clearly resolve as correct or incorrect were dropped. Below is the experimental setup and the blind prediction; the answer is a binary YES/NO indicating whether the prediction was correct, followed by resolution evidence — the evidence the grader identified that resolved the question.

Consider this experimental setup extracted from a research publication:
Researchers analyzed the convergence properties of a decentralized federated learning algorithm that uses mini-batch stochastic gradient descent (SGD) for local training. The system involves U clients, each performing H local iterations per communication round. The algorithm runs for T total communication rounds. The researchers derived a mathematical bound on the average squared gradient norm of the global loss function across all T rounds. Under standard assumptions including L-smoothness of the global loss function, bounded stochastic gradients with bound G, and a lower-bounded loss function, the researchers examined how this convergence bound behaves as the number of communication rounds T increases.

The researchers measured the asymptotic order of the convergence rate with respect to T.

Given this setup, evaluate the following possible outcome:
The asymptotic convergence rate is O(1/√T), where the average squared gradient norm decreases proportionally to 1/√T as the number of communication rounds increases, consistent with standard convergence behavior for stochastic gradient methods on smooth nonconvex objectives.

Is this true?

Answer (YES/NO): NO